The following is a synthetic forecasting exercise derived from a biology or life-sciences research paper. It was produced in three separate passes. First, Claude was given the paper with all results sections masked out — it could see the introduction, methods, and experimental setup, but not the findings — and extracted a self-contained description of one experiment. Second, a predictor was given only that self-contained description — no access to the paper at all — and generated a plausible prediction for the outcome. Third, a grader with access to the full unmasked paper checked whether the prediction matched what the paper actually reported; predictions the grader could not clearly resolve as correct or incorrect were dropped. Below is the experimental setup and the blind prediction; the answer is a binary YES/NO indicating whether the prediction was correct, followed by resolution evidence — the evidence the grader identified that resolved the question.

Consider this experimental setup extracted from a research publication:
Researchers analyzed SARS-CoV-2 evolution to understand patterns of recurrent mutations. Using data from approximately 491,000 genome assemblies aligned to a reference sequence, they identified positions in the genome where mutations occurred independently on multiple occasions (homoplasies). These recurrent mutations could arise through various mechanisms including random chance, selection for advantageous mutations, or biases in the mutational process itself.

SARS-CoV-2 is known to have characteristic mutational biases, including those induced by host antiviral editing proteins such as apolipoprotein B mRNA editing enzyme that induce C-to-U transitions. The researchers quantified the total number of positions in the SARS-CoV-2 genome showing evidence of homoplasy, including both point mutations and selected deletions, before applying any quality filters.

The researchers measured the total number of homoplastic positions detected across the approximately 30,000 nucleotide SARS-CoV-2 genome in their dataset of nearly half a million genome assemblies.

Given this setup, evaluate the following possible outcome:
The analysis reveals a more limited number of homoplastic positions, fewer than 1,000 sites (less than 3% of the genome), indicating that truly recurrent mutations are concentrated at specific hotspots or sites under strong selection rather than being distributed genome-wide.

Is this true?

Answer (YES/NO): NO